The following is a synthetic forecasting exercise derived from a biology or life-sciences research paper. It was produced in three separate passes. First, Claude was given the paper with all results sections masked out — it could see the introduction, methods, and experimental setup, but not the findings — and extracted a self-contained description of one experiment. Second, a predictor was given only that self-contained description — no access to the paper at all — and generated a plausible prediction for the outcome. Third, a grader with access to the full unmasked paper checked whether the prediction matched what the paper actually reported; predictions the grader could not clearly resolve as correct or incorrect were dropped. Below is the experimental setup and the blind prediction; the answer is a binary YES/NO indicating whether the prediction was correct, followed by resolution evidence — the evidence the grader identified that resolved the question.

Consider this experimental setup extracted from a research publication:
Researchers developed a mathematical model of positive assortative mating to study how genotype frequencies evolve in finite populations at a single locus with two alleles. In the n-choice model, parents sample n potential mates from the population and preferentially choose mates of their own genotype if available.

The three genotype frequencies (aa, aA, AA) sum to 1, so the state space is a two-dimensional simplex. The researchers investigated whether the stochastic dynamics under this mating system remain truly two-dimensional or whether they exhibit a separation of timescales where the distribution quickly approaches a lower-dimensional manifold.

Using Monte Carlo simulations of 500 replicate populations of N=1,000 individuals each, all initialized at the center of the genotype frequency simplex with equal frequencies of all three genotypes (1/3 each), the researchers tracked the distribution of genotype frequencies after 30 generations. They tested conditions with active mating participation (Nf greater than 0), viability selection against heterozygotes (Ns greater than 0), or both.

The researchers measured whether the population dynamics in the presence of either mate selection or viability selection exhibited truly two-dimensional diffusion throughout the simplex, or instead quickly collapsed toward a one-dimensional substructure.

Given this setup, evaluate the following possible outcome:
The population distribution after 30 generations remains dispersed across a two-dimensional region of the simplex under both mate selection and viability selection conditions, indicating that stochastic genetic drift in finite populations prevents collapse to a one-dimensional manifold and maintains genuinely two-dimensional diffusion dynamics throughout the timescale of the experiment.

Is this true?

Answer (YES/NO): NO